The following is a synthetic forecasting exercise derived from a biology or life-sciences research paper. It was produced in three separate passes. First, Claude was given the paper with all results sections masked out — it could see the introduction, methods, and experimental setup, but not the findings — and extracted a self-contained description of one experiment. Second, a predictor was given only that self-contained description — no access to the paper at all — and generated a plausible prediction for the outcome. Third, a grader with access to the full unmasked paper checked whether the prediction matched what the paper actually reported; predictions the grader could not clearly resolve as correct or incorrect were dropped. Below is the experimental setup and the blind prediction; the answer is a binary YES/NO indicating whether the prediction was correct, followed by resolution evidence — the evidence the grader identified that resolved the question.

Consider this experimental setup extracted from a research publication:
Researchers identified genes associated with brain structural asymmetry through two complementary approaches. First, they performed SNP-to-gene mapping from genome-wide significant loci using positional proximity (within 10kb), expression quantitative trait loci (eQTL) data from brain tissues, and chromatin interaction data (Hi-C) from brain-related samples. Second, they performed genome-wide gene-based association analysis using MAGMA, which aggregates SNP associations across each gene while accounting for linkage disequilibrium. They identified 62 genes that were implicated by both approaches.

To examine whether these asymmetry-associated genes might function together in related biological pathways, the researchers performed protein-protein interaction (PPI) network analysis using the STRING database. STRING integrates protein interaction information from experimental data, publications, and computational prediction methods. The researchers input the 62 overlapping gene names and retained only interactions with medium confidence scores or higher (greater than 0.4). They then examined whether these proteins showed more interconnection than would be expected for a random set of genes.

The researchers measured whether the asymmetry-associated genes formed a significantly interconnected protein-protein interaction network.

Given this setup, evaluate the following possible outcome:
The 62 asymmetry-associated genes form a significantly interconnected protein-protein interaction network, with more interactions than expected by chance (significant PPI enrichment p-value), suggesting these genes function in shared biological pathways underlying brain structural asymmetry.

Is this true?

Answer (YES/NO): YES